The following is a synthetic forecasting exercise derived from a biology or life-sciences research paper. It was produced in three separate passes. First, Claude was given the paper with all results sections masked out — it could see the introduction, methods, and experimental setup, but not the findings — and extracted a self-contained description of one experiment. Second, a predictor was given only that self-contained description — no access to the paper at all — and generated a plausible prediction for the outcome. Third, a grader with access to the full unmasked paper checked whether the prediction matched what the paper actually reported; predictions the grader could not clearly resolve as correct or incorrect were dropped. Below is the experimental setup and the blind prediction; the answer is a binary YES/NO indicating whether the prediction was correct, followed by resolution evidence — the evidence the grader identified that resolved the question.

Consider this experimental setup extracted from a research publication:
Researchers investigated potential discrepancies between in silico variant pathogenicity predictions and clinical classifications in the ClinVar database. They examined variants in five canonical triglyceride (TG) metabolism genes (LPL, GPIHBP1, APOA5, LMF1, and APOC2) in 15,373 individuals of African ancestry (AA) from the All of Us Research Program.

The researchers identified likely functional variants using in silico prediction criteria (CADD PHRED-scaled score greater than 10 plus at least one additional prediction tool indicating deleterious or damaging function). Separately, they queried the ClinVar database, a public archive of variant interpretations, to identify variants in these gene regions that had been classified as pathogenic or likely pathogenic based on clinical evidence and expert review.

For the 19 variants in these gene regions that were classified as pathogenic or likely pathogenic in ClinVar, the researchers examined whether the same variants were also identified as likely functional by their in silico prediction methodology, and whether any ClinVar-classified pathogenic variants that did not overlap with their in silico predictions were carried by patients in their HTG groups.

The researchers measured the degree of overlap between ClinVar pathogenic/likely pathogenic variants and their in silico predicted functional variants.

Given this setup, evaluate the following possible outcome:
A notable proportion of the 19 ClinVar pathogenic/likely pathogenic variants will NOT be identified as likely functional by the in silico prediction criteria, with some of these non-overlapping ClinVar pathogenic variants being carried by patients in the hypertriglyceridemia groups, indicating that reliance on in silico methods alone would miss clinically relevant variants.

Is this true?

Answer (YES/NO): NO